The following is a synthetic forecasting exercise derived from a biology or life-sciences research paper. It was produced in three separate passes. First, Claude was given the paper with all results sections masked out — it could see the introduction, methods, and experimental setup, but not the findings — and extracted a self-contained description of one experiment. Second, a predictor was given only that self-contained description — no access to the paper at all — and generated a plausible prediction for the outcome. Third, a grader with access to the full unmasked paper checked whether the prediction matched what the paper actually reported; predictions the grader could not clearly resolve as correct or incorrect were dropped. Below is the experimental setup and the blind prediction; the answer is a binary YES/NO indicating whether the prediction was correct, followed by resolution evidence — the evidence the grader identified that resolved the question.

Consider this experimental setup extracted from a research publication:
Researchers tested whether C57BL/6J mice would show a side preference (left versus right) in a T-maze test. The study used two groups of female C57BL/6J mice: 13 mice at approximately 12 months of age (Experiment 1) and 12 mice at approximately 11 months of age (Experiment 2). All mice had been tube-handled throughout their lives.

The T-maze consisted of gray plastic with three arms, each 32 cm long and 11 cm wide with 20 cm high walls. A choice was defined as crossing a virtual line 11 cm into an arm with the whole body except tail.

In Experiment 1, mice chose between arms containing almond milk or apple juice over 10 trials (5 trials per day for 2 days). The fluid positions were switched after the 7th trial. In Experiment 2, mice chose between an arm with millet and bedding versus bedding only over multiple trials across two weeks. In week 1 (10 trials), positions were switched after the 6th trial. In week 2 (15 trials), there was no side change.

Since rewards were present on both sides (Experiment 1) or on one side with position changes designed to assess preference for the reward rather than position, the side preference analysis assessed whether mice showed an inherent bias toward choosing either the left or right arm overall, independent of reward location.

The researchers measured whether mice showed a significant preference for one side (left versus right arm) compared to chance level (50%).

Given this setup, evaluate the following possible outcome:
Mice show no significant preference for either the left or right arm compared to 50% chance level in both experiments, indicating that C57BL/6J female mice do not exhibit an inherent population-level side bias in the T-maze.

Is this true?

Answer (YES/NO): YES